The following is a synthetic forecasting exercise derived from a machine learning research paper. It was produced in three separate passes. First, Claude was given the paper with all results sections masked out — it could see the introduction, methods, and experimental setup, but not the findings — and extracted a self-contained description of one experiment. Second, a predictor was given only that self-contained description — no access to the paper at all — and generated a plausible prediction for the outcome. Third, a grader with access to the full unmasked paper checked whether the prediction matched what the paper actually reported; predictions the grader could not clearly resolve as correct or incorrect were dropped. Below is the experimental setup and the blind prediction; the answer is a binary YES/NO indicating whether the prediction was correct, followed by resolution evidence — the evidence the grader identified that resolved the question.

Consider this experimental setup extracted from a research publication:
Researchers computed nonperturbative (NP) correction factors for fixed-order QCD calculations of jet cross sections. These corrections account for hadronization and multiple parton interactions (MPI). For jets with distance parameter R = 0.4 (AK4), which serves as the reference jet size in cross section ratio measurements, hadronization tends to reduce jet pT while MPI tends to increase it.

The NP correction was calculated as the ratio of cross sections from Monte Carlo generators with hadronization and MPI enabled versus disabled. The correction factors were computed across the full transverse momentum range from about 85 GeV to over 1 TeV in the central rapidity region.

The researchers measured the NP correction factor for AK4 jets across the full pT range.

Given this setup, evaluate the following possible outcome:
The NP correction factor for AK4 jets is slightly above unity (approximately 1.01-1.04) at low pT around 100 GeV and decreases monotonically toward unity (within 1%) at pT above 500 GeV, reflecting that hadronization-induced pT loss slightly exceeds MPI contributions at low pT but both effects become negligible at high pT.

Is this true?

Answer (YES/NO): NO